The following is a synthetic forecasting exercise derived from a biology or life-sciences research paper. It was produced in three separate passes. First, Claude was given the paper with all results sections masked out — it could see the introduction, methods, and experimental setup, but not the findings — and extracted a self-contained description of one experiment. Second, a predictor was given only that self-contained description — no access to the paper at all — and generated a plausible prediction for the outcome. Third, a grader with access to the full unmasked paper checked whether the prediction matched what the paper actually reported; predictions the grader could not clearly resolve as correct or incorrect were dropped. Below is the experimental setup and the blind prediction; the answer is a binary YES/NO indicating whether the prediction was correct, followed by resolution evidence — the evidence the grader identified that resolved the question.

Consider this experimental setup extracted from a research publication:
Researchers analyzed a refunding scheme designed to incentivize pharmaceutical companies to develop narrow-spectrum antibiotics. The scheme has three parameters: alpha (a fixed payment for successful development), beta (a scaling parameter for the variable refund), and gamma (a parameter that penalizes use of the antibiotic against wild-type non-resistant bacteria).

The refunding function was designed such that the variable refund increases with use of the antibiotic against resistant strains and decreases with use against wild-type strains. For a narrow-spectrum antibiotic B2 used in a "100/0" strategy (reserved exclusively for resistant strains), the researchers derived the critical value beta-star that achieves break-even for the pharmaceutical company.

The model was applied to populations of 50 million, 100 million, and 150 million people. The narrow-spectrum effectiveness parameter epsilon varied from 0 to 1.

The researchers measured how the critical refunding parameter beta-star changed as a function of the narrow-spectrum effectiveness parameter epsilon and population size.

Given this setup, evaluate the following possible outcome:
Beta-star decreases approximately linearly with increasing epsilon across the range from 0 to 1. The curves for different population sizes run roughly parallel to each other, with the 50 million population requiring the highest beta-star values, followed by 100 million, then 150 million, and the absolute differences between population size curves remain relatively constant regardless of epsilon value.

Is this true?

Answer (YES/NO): NO